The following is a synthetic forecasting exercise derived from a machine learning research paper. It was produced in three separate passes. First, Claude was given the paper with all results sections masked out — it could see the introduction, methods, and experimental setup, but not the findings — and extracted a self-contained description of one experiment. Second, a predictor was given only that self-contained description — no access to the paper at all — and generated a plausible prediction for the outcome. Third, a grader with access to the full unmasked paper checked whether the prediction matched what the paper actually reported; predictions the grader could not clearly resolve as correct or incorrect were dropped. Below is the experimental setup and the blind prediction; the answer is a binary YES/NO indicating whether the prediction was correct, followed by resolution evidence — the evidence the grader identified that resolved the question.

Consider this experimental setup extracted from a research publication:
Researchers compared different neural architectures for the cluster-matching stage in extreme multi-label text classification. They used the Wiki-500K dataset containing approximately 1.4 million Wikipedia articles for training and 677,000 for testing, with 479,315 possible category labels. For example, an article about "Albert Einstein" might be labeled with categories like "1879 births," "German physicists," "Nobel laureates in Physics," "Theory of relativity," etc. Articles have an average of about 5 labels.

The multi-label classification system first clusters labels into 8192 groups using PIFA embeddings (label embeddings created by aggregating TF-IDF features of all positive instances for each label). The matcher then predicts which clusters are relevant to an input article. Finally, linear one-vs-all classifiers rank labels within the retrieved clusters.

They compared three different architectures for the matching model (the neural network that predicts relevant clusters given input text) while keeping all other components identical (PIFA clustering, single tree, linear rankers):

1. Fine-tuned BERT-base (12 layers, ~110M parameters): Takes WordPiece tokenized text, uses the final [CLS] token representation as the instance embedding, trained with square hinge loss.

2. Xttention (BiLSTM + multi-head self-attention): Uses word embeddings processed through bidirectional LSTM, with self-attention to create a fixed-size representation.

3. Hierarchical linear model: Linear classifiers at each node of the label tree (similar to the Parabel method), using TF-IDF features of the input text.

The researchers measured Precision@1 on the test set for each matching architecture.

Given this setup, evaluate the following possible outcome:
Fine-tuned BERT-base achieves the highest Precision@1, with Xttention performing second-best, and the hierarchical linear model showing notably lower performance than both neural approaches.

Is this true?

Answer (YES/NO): YES